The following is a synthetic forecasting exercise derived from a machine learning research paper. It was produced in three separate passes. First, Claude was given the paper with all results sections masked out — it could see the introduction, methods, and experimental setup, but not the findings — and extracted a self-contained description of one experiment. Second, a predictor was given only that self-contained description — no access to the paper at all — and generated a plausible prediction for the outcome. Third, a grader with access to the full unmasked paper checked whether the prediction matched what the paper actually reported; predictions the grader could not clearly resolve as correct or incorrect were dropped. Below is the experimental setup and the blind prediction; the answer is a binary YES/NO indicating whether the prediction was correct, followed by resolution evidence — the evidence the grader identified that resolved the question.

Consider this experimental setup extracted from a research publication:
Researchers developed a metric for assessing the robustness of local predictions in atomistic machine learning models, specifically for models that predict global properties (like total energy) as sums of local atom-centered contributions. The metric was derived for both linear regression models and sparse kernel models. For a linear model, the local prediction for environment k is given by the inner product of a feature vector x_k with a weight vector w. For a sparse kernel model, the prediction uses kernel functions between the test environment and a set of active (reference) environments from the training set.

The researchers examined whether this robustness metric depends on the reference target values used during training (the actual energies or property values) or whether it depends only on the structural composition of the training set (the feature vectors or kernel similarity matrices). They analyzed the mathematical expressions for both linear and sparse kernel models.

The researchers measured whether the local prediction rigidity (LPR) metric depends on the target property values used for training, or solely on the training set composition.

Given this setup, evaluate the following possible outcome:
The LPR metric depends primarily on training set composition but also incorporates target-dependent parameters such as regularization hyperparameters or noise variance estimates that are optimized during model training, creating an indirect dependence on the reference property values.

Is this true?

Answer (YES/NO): NO